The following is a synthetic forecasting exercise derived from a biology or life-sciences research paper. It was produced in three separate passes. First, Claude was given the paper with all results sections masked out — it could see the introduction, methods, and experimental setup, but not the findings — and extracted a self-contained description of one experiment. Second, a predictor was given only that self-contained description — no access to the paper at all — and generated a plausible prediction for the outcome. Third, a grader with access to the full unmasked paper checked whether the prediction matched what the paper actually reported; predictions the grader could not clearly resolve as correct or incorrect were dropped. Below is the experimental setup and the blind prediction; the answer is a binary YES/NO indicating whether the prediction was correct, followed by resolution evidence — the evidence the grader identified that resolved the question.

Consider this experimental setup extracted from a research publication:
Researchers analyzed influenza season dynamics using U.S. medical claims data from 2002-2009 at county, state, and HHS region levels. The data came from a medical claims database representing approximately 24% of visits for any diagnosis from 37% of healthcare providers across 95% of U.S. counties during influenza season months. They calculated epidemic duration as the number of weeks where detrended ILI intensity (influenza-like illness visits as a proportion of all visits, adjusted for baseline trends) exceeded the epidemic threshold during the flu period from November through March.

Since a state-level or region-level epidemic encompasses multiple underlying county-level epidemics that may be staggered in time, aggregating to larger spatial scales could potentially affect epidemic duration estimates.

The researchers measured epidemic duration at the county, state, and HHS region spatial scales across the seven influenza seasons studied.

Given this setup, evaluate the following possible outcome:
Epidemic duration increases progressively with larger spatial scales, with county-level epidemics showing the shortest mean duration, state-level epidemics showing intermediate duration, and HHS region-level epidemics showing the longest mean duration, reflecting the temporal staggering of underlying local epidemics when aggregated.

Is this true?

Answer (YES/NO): NO